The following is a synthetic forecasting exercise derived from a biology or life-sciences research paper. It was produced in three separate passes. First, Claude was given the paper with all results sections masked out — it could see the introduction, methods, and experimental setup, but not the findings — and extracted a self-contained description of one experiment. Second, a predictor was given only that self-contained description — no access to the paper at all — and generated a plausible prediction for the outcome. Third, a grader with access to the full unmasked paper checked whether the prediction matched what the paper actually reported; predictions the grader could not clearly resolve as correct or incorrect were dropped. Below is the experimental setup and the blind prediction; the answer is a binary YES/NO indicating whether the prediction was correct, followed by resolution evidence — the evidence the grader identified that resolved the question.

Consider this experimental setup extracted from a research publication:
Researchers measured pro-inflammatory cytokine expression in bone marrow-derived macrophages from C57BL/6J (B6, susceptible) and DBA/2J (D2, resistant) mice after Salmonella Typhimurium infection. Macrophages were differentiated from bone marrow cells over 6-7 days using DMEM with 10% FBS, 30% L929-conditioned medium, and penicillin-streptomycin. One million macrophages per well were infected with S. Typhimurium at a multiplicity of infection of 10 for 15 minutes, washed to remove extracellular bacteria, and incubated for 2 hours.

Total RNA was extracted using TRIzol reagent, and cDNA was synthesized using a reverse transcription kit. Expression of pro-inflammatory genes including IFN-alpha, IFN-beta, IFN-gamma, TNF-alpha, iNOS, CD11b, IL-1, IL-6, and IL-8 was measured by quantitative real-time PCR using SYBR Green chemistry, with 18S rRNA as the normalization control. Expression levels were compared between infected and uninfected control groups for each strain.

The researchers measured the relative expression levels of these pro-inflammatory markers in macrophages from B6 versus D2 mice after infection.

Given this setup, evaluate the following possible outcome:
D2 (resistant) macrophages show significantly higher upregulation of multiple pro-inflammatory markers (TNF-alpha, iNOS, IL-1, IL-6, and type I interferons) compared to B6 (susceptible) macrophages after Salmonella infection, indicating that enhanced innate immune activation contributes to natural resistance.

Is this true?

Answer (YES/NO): NO